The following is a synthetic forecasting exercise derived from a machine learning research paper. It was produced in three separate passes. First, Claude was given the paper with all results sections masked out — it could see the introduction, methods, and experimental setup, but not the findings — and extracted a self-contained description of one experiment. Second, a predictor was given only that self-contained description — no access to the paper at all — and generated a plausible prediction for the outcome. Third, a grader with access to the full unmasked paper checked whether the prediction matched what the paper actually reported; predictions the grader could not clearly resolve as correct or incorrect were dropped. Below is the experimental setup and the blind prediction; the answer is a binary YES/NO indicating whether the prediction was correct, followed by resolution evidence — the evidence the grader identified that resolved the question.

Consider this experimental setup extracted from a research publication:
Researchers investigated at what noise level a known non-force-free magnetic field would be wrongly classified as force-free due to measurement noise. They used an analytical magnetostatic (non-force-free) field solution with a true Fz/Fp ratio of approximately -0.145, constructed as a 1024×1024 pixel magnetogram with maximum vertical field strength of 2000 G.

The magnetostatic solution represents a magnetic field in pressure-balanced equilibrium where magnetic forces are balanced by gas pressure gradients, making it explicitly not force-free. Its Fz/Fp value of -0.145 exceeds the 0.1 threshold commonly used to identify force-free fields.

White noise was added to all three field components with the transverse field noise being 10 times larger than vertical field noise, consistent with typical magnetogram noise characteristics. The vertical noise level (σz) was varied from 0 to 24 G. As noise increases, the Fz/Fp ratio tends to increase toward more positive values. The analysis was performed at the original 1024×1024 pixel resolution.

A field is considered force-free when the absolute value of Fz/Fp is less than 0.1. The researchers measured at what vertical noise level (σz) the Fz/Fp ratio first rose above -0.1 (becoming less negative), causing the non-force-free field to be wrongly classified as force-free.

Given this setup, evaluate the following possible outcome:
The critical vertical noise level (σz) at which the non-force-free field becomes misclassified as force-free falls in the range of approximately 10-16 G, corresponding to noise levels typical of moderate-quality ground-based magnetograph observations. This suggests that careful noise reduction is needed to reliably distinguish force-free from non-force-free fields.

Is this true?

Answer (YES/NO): YES